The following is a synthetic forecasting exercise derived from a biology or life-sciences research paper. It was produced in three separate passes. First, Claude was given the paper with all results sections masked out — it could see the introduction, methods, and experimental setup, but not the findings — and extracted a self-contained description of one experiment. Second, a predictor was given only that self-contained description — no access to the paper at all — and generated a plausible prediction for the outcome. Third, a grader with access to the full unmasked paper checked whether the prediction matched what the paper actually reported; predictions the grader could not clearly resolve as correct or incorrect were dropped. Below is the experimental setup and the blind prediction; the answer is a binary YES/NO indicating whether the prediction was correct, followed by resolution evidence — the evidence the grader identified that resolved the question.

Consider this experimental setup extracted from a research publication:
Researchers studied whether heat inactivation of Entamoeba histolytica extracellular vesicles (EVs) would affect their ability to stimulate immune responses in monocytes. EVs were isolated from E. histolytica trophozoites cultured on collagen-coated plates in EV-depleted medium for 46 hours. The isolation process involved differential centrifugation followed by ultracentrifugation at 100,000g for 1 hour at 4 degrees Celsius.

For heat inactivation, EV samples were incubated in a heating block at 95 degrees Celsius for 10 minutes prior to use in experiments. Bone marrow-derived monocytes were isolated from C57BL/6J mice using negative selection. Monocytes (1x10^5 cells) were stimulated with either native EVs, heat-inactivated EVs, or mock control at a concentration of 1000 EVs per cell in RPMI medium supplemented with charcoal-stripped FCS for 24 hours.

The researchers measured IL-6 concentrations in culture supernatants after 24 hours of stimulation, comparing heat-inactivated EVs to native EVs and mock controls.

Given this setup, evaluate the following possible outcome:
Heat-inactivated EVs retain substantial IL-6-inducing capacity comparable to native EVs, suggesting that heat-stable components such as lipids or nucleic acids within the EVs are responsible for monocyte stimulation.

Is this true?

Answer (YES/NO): NO